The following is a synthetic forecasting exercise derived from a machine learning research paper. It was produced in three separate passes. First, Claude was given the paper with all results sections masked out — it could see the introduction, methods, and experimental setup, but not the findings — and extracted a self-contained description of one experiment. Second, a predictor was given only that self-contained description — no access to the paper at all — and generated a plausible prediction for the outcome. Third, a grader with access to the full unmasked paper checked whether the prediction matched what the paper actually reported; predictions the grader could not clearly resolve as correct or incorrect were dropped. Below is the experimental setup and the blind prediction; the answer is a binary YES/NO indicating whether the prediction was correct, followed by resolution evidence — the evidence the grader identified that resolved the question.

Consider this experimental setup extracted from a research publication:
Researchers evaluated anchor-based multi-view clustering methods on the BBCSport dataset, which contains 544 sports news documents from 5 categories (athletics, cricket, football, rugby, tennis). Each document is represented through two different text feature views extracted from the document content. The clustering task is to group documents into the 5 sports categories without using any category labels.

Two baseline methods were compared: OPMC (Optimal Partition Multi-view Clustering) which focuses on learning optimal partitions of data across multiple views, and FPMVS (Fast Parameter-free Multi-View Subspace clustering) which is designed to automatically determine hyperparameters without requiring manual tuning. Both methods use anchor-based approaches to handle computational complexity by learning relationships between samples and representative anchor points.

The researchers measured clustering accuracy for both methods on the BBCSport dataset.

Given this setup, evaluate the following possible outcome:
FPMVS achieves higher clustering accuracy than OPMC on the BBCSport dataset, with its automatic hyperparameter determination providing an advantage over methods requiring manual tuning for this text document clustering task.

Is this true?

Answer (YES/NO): NO